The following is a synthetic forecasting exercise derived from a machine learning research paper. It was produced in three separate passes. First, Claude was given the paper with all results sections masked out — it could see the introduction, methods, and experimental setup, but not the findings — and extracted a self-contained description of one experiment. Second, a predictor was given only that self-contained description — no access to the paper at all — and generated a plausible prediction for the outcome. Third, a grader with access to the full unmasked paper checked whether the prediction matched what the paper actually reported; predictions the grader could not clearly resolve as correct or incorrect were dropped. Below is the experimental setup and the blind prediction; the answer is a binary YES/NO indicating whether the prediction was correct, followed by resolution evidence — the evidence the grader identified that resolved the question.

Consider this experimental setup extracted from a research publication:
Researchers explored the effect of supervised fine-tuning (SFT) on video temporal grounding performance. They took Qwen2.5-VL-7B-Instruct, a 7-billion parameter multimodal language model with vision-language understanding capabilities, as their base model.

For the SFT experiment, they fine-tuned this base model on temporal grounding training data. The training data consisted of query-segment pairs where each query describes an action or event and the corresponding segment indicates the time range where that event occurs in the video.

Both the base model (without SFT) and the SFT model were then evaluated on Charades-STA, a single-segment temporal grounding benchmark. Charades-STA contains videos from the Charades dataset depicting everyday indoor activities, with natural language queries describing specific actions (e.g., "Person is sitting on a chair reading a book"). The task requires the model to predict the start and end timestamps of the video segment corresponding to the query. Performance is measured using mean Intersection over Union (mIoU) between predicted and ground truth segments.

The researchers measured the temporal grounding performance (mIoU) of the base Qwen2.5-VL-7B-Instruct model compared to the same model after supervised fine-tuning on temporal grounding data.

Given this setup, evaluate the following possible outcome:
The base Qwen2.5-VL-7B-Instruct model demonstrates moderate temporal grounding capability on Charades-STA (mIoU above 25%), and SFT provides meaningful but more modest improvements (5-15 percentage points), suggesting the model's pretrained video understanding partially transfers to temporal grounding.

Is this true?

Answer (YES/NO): NO